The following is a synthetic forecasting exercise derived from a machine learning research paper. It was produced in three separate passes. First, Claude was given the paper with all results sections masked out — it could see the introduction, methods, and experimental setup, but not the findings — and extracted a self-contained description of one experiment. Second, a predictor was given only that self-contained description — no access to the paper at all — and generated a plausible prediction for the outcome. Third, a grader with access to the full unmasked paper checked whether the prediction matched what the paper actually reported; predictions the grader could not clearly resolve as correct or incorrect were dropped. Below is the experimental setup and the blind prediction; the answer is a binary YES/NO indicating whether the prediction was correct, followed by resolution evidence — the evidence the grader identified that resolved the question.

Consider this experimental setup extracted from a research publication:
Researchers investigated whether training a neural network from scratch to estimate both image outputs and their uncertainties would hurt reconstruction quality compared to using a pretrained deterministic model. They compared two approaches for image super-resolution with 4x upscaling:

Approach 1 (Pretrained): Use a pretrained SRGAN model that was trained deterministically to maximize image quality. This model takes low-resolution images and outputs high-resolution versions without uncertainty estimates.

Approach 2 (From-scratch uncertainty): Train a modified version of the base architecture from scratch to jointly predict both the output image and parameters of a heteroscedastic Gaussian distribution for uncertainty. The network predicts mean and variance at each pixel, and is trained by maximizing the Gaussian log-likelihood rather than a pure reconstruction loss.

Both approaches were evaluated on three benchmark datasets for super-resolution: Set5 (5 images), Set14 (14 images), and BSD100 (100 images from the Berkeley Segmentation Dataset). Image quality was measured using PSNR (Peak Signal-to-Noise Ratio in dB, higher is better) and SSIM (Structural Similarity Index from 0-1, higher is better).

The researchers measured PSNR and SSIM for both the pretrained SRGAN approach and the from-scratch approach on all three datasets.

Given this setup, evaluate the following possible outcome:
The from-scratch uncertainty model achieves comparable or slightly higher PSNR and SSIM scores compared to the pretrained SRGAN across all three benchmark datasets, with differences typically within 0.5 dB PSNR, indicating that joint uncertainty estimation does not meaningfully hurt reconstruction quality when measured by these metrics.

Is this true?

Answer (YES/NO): NO